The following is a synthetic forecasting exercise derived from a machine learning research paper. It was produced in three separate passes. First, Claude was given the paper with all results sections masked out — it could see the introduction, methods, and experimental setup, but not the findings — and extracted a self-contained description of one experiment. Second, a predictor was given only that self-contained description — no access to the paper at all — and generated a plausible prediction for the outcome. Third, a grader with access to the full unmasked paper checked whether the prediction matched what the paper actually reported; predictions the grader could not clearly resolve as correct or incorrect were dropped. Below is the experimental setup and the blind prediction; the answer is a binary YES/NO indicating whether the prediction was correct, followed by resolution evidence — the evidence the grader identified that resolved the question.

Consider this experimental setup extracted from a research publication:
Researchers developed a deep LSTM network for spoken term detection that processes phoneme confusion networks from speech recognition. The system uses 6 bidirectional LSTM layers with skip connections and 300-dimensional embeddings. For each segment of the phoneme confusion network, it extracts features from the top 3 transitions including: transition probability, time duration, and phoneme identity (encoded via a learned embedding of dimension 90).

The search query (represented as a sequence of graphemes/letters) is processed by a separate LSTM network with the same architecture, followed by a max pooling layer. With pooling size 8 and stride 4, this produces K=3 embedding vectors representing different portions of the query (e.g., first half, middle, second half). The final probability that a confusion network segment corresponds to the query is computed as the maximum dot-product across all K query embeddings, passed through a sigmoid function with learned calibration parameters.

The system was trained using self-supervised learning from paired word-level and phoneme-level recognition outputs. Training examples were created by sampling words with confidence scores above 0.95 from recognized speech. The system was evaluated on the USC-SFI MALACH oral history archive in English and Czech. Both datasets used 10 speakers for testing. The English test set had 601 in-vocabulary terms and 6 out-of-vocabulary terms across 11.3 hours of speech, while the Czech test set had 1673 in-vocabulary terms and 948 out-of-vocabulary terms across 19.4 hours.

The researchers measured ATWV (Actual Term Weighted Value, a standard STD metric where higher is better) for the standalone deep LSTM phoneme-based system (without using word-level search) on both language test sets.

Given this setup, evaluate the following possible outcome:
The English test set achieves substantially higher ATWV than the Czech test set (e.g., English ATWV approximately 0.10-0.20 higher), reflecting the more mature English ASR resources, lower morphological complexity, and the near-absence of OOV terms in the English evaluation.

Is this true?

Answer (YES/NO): NO